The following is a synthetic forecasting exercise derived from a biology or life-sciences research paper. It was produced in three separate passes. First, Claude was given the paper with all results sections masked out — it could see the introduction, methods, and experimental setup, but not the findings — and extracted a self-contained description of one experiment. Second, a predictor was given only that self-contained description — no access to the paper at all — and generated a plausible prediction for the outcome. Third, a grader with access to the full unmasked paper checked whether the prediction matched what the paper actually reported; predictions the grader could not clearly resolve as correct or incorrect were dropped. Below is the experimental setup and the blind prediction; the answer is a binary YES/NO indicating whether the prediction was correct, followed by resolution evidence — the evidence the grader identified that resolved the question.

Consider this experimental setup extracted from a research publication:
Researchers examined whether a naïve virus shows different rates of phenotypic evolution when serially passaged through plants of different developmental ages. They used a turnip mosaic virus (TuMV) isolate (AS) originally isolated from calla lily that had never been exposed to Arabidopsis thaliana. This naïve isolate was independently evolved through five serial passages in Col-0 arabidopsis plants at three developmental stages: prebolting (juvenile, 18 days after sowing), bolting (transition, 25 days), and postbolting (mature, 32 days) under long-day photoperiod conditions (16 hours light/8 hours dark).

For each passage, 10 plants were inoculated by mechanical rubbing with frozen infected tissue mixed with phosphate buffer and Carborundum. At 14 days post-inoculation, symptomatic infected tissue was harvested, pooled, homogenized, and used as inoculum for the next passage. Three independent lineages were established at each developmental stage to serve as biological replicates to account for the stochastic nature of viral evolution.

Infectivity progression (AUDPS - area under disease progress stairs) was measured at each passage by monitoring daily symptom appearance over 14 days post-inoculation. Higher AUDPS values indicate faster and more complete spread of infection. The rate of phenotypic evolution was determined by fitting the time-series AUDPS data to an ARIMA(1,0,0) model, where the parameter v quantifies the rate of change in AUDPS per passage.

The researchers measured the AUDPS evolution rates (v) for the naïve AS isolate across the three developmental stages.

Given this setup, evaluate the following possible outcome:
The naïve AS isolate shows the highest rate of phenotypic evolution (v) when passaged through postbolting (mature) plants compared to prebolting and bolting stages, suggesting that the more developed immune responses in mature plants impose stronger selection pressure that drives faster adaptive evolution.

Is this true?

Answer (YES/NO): NO